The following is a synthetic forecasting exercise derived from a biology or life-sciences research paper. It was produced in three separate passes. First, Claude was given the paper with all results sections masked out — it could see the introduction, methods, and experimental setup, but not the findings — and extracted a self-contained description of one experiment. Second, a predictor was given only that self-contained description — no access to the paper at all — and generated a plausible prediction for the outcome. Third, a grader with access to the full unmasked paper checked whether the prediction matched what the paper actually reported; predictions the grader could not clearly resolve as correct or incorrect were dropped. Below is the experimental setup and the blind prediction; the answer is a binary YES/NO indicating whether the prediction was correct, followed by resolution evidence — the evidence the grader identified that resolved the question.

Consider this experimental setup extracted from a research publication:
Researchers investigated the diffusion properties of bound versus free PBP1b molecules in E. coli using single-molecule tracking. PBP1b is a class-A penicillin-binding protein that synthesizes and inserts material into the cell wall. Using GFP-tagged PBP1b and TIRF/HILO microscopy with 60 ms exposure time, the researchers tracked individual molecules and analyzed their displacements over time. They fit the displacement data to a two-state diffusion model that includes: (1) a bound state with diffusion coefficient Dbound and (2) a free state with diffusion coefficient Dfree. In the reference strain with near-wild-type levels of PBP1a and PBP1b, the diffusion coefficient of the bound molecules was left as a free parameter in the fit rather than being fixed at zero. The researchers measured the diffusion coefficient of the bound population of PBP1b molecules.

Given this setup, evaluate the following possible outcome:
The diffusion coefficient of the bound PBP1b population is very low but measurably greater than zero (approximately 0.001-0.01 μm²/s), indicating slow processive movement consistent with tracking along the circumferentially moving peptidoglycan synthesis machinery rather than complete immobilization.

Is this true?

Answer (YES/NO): NO